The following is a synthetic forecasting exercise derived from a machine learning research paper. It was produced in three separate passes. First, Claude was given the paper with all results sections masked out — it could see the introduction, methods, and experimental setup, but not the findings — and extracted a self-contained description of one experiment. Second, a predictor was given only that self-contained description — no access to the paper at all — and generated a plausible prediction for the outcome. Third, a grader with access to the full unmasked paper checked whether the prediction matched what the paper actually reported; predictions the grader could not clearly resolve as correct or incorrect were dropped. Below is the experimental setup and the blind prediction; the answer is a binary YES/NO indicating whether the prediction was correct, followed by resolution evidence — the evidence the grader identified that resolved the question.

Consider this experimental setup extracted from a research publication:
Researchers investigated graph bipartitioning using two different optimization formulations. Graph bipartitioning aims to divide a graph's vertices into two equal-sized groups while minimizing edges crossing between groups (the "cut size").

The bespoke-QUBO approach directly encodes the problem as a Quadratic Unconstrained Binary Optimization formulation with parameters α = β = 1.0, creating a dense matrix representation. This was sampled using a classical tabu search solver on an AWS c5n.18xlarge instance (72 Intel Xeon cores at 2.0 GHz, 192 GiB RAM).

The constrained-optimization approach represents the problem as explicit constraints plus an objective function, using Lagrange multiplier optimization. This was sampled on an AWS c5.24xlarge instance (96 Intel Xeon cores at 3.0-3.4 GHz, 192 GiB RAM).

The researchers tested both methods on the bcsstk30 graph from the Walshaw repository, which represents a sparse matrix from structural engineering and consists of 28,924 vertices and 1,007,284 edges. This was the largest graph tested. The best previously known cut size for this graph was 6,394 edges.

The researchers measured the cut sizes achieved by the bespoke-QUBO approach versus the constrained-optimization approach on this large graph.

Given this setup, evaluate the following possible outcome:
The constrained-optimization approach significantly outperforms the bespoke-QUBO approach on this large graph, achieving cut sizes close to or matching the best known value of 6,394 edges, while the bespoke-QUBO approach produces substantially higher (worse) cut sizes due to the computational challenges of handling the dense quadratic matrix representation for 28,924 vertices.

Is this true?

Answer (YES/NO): NO